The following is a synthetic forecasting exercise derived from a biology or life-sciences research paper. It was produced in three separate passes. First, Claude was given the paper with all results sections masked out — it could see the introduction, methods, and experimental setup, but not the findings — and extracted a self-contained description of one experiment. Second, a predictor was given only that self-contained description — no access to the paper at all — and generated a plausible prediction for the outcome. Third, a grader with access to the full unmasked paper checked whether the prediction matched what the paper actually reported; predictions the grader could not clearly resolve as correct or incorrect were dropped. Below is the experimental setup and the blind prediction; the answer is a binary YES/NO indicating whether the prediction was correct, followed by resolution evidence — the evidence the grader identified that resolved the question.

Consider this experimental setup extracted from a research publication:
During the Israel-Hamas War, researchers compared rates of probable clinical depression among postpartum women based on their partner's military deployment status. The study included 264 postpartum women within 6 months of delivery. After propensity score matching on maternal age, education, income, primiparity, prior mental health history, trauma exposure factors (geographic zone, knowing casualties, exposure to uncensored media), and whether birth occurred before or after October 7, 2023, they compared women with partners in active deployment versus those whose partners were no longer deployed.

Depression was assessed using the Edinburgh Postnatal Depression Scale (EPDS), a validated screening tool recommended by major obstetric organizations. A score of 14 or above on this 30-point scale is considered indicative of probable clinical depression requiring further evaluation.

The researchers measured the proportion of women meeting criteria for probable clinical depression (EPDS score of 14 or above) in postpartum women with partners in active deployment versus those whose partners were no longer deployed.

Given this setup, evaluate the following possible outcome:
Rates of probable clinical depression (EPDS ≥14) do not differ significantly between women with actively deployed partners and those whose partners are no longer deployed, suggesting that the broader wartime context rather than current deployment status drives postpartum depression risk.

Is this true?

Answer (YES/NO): YES